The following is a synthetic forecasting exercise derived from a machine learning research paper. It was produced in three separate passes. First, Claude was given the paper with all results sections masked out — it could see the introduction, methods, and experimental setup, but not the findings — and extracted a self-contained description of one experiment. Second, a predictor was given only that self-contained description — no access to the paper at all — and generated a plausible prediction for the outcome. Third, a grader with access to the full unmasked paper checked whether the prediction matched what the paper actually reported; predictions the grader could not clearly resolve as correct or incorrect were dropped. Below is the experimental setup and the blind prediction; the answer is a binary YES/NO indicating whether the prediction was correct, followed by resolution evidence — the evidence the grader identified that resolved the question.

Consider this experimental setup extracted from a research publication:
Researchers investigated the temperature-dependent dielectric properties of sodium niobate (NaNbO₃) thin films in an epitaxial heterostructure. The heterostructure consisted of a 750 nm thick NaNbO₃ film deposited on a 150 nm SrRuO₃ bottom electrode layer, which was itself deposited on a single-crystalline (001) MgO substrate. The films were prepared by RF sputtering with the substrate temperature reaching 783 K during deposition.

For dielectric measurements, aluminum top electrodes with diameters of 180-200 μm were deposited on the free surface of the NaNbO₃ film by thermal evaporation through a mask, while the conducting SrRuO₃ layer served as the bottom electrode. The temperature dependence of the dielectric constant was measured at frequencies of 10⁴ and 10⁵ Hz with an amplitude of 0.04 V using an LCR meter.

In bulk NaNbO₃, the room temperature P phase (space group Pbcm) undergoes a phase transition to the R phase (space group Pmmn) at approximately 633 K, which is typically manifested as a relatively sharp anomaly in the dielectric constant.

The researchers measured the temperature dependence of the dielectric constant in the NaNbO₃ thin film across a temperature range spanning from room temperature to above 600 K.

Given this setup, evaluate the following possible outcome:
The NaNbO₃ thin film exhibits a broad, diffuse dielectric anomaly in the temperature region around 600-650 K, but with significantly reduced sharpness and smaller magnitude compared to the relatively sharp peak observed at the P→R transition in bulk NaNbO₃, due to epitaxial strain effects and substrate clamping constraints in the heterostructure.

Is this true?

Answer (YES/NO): NO